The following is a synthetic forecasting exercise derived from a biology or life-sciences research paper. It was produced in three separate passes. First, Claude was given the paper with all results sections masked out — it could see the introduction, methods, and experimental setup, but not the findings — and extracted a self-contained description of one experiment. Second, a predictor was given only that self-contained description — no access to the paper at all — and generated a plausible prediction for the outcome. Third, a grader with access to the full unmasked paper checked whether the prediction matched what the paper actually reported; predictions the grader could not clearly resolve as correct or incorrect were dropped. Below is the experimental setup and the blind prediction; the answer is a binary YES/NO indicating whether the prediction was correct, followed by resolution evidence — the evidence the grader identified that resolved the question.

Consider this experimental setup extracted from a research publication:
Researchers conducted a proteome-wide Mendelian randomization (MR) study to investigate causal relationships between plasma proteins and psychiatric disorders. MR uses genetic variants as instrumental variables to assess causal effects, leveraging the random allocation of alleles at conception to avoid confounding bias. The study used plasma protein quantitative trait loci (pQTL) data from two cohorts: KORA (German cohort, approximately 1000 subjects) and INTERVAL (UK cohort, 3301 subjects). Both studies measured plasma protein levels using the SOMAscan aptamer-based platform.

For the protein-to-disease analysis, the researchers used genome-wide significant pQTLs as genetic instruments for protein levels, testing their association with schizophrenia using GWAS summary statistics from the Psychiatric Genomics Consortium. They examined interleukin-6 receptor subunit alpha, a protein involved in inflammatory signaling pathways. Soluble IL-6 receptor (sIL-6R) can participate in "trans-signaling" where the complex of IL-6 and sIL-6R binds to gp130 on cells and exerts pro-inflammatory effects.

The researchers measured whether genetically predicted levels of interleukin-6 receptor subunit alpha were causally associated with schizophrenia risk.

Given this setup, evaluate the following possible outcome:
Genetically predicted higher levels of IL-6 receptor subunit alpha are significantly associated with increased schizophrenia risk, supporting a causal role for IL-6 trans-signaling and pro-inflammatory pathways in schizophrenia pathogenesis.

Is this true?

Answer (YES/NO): YES